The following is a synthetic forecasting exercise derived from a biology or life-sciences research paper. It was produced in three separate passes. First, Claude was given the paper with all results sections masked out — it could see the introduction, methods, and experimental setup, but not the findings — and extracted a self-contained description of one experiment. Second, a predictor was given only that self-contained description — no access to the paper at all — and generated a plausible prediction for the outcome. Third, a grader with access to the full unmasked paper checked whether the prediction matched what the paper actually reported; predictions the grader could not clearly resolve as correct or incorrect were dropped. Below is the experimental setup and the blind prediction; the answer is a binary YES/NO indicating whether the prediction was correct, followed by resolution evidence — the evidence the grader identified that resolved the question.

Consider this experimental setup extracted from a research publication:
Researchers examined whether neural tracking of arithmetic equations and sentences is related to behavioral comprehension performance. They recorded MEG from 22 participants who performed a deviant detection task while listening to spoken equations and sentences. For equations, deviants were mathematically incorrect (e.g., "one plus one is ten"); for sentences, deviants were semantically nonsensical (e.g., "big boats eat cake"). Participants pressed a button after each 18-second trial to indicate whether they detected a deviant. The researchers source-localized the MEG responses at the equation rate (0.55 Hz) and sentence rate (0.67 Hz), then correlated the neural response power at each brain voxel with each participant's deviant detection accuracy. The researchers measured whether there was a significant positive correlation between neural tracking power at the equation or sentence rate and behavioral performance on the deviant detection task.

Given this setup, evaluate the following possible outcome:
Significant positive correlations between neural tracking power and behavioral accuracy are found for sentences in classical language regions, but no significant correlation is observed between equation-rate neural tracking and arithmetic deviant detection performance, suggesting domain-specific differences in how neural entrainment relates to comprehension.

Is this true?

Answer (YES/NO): NO